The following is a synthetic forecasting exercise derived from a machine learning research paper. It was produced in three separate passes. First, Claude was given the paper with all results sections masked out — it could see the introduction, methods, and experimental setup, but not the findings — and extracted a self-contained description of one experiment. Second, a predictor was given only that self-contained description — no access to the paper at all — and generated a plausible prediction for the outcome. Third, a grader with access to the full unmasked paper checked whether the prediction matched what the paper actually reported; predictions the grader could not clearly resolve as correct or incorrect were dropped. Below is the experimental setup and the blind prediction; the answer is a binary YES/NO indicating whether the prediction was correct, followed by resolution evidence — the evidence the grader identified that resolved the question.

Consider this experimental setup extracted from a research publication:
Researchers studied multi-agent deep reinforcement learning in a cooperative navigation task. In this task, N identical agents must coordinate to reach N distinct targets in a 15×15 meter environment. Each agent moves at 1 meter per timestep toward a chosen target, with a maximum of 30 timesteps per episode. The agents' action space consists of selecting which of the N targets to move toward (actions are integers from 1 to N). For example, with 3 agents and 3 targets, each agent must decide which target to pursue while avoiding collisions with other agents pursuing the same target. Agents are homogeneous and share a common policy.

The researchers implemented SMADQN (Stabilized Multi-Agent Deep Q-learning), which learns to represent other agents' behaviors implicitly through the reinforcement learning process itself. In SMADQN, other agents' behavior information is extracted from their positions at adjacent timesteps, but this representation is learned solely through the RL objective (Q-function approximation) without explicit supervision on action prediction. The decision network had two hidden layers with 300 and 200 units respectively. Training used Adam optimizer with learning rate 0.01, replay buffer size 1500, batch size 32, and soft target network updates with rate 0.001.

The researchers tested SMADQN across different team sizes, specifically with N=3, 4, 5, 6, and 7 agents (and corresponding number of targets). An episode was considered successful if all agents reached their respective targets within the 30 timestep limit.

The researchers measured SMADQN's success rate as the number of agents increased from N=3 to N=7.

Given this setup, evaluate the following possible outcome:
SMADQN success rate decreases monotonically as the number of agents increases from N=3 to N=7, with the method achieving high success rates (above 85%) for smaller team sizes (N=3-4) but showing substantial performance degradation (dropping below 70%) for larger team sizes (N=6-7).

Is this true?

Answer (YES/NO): NO